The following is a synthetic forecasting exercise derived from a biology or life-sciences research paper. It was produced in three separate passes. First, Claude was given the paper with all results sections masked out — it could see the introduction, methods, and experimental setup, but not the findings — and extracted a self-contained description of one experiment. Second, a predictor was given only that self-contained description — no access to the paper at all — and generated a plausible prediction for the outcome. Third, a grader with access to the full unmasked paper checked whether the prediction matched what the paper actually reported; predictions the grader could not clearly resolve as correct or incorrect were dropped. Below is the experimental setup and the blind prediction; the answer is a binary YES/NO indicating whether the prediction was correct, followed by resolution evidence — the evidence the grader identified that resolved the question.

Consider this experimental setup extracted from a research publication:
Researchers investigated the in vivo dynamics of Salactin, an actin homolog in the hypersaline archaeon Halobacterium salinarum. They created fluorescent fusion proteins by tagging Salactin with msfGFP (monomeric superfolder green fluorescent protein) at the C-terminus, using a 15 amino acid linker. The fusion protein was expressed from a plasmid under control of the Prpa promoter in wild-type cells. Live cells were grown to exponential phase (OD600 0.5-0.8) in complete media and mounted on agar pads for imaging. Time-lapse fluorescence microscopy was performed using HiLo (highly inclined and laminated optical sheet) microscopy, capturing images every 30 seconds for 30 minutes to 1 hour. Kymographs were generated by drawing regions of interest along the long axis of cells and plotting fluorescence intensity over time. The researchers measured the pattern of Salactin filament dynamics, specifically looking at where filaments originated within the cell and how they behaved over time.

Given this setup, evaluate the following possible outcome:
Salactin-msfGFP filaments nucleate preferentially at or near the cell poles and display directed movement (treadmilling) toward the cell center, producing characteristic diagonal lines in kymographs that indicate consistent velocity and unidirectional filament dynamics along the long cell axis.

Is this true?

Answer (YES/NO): NO